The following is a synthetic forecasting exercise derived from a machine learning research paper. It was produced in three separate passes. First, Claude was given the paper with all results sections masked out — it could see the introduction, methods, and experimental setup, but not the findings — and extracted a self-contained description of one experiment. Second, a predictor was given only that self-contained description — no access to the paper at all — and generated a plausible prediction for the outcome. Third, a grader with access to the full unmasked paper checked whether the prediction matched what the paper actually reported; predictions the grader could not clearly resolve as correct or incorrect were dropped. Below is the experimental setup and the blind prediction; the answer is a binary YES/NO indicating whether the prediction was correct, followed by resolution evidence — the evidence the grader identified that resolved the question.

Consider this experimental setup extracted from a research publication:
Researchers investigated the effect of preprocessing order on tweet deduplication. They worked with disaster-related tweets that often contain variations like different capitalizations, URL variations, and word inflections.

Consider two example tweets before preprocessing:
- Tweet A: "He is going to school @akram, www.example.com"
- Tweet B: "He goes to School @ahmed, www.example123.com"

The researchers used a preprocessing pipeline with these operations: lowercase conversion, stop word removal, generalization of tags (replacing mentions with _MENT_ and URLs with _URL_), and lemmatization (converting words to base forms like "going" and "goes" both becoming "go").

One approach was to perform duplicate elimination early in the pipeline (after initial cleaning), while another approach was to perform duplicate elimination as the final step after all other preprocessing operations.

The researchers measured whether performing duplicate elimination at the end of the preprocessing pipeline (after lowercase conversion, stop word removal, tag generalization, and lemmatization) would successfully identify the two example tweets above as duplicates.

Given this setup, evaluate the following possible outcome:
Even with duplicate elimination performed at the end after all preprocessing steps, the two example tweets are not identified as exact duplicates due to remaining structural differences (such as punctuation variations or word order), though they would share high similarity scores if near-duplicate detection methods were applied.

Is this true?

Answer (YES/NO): NO